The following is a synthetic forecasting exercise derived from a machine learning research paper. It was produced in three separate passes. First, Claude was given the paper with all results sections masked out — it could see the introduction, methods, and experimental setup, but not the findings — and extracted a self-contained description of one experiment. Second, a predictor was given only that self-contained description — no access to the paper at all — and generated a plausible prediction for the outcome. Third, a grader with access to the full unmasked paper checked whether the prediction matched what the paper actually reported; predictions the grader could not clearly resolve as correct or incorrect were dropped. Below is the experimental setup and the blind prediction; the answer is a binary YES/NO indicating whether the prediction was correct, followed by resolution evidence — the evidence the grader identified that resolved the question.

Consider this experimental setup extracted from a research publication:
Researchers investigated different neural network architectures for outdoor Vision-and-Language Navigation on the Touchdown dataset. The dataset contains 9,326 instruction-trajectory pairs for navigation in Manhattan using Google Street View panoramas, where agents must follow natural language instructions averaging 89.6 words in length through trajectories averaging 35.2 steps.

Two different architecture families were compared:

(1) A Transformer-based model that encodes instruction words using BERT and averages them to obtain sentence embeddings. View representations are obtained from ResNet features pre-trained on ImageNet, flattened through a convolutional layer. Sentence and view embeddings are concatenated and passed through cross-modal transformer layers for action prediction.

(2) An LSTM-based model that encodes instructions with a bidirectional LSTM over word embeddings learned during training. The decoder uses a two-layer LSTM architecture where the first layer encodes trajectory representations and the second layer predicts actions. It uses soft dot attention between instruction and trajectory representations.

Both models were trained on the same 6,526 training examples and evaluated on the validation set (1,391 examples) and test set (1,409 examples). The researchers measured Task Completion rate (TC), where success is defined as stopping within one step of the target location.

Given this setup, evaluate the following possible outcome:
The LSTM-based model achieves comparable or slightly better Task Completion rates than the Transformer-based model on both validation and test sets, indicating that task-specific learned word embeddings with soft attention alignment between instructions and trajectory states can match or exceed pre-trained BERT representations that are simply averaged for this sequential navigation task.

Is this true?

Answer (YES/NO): NO